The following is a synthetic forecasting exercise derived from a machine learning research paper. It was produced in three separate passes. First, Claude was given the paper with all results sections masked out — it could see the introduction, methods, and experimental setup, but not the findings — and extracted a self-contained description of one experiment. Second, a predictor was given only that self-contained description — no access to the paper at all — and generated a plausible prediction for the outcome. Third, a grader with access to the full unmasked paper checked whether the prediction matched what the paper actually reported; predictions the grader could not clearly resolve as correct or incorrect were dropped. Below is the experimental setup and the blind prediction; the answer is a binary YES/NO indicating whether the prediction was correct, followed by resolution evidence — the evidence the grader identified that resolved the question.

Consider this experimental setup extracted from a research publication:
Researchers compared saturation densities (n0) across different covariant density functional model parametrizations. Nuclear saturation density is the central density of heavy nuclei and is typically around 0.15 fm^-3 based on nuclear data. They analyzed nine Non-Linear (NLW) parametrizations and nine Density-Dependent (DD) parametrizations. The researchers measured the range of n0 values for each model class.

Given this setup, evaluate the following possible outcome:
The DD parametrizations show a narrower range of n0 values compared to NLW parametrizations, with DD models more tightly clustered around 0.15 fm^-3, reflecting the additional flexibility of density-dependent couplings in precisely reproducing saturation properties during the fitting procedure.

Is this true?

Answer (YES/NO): YES